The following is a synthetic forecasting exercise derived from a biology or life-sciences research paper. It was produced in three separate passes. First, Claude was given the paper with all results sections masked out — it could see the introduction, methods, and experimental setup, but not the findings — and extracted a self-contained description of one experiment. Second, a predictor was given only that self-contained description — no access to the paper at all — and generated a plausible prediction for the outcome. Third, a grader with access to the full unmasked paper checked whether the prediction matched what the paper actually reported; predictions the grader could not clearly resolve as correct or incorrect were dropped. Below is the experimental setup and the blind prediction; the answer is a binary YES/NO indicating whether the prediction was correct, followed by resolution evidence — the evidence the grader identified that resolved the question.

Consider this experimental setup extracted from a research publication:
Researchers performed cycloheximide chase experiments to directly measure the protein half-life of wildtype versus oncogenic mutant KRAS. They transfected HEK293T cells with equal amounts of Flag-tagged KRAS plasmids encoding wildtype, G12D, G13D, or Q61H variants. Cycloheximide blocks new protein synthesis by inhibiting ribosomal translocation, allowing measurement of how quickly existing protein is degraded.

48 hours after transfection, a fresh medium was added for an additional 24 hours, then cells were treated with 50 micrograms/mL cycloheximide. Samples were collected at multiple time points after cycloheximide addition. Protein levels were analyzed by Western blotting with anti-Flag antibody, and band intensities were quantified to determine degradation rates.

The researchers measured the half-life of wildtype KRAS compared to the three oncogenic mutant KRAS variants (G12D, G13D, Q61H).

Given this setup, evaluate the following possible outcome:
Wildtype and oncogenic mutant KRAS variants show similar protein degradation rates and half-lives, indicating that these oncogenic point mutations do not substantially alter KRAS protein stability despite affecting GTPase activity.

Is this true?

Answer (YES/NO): NO